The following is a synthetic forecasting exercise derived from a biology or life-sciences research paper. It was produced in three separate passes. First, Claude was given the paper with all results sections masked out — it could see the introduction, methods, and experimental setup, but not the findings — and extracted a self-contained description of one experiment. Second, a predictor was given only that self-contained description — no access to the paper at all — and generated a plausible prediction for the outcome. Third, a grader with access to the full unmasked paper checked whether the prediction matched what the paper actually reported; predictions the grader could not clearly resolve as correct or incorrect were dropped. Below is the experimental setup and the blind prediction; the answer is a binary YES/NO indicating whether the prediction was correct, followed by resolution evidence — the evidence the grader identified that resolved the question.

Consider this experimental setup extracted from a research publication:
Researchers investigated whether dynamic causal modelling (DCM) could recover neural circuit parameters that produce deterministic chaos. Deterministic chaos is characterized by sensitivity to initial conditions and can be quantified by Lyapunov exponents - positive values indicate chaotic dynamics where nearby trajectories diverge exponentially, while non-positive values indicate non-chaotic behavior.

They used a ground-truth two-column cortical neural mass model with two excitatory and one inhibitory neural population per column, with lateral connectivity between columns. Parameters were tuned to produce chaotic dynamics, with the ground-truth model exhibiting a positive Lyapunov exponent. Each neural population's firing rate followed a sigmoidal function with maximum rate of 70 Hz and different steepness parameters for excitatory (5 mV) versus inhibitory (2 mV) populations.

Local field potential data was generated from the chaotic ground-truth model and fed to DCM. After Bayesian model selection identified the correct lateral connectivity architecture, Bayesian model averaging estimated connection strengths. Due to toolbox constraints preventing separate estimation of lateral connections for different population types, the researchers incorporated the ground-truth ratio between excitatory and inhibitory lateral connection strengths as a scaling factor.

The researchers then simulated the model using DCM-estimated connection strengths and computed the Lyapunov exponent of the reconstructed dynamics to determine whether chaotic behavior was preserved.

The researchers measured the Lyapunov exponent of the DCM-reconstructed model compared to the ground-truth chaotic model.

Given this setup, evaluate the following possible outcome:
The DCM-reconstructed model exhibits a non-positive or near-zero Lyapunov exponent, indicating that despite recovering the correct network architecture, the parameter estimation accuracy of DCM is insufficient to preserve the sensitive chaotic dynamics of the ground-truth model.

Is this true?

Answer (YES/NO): YES